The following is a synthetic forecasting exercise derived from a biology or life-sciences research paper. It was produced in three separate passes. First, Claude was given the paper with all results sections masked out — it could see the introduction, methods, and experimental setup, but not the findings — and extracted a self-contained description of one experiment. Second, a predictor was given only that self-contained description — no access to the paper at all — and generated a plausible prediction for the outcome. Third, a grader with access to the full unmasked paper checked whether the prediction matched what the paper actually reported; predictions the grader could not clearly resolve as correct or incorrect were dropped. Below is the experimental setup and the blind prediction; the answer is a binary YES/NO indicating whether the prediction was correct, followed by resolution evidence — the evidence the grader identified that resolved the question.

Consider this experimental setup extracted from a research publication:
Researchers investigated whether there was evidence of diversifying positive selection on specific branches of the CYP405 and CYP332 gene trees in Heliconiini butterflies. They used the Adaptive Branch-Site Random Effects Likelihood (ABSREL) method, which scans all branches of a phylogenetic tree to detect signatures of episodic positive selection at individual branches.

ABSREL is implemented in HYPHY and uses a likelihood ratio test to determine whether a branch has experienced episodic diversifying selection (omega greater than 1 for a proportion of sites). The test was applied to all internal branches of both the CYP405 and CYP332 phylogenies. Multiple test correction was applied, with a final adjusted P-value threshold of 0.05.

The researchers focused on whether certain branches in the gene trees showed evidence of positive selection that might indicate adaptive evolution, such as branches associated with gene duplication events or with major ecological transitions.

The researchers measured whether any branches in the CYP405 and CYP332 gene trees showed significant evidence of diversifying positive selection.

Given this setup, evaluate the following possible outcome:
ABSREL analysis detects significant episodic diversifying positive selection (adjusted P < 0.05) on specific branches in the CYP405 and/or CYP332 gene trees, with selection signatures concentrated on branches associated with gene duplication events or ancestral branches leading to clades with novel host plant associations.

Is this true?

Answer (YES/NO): NO